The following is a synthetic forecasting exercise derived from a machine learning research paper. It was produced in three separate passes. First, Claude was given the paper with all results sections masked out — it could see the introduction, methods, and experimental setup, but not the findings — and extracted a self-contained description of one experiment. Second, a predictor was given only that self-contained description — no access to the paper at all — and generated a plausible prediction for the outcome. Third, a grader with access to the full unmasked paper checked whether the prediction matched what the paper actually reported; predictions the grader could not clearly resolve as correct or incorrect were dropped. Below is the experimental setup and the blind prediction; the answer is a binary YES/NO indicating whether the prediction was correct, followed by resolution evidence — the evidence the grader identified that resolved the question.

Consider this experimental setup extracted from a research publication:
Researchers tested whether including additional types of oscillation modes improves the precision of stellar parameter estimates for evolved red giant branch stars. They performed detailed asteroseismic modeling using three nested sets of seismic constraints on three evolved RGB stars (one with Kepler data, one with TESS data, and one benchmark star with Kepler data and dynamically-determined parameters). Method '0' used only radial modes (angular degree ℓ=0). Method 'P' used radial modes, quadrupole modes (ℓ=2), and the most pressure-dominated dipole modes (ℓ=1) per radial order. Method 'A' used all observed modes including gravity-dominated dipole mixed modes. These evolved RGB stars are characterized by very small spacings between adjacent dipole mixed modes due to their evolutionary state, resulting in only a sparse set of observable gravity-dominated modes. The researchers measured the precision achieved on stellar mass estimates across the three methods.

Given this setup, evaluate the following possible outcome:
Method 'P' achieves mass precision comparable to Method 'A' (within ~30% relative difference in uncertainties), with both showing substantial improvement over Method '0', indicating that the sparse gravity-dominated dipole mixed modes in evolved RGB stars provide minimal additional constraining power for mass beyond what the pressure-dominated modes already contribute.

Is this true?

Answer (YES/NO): NO